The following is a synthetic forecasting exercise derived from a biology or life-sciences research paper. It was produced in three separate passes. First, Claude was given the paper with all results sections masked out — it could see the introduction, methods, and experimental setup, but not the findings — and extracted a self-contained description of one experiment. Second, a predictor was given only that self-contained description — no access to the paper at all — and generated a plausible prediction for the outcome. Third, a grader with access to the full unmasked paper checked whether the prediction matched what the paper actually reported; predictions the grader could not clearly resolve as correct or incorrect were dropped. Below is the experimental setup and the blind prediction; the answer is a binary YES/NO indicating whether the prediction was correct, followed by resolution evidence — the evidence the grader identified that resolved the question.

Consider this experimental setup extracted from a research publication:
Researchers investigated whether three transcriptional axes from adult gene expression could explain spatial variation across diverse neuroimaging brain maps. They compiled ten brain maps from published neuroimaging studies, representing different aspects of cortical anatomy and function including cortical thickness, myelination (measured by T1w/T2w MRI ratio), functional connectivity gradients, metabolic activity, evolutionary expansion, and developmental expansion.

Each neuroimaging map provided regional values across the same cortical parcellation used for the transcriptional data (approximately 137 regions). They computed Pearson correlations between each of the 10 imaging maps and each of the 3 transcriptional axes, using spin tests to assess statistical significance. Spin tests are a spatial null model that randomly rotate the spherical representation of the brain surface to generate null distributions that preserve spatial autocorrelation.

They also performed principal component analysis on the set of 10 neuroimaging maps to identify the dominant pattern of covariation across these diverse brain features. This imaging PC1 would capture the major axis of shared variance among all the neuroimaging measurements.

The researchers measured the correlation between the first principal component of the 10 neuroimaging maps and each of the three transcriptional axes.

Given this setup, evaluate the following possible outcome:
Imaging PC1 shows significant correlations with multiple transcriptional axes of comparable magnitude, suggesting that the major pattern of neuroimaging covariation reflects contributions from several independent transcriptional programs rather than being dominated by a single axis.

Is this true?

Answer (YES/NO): NO